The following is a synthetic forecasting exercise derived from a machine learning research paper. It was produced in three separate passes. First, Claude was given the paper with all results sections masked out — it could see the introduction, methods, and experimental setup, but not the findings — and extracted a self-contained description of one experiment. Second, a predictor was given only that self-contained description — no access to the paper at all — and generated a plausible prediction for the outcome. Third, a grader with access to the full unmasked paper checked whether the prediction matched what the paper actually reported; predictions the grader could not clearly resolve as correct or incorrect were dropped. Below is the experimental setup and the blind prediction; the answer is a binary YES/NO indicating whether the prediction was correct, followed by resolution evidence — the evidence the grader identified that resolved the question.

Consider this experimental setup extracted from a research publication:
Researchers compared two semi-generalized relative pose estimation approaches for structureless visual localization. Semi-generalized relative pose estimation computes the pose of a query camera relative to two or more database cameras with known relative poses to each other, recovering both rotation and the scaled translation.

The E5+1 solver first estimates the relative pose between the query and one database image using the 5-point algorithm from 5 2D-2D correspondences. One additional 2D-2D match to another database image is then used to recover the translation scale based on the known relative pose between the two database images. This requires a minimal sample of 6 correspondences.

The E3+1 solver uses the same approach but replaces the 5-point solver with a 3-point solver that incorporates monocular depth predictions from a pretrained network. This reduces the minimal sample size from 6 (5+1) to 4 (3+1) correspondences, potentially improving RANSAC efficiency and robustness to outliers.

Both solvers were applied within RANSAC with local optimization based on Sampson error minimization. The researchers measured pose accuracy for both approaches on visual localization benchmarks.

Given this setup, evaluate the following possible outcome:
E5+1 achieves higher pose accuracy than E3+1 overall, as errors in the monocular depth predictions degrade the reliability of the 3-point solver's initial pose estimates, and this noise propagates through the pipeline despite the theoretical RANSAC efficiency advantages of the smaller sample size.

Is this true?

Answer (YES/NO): YES